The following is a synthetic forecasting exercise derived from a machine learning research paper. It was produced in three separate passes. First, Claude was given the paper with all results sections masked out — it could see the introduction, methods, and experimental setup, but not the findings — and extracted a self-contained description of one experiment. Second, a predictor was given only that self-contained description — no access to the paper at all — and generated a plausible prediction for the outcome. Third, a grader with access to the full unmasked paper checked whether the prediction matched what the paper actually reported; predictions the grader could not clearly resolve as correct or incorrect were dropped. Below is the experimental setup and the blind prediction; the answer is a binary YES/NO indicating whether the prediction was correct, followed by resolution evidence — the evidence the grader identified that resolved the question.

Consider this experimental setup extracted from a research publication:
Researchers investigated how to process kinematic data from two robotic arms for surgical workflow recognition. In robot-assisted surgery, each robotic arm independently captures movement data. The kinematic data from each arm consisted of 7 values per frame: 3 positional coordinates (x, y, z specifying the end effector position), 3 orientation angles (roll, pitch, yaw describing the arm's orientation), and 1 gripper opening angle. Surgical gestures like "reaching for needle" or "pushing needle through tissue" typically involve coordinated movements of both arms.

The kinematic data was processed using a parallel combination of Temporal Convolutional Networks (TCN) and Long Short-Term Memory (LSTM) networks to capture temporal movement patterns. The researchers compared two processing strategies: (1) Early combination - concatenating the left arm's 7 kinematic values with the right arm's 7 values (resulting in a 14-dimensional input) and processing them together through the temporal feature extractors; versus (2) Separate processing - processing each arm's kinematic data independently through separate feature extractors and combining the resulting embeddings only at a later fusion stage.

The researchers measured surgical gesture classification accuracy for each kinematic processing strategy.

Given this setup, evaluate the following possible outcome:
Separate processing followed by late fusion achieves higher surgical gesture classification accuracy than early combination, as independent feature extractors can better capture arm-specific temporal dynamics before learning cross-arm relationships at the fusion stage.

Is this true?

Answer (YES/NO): NO